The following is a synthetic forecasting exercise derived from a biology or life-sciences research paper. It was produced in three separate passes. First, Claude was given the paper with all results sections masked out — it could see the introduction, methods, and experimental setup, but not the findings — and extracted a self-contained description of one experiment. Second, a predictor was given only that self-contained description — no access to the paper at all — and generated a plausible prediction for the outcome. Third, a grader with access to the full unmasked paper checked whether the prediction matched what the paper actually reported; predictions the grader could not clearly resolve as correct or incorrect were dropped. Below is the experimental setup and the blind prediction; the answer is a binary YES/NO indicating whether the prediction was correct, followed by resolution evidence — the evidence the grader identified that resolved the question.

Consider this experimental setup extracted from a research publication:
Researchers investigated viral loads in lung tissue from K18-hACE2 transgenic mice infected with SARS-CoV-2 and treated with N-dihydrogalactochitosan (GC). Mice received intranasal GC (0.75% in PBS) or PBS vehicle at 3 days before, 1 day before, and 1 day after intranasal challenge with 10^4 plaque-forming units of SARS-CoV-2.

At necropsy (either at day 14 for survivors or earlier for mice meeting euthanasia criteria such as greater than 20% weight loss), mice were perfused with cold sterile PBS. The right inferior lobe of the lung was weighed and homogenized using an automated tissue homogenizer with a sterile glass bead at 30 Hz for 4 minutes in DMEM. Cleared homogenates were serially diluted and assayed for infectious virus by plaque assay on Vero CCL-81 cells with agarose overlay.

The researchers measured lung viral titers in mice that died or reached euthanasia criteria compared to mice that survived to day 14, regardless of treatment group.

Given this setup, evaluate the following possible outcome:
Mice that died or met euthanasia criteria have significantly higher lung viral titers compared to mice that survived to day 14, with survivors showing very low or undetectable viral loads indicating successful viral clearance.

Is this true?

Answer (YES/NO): YES